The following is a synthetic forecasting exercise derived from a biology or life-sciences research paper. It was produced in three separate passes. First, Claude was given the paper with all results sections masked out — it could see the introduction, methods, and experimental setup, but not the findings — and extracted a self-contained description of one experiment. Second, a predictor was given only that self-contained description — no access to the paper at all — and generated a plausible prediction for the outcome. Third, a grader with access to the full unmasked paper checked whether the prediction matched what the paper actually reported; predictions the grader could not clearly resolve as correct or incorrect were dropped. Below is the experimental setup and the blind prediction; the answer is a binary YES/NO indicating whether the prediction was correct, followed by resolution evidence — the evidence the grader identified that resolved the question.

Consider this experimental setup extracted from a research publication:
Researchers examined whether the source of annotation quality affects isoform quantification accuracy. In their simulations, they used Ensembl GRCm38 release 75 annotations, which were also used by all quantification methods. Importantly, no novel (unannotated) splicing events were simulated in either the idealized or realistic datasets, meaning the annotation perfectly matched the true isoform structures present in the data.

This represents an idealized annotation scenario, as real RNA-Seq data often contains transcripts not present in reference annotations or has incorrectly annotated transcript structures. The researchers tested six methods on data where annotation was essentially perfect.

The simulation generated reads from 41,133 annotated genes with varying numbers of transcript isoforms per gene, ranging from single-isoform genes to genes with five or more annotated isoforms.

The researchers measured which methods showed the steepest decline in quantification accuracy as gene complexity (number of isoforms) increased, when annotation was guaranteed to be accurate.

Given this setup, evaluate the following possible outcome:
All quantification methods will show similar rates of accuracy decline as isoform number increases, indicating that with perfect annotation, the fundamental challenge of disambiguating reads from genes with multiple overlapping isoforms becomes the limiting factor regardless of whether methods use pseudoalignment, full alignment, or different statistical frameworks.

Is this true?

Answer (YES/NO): NO